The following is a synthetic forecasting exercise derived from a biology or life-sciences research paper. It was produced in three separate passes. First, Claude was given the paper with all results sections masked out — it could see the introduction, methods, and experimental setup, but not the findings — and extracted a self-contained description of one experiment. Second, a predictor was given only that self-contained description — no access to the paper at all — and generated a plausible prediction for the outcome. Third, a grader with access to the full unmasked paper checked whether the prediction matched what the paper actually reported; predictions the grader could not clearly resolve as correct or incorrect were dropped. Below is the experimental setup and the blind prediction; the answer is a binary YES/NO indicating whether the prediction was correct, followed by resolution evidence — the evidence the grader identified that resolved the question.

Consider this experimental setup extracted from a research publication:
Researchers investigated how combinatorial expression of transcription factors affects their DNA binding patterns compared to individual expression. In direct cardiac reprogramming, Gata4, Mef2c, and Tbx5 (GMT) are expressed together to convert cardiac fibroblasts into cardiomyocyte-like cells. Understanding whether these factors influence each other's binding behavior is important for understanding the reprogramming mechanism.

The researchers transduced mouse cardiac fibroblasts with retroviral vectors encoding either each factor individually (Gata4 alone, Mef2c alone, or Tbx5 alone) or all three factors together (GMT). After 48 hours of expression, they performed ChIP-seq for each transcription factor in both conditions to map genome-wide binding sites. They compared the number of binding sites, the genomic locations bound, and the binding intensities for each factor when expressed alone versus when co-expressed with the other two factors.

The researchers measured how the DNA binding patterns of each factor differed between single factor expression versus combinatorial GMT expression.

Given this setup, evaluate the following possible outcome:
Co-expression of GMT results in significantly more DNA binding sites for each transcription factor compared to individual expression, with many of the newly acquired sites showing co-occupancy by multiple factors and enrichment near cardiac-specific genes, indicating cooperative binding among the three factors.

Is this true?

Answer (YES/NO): NO